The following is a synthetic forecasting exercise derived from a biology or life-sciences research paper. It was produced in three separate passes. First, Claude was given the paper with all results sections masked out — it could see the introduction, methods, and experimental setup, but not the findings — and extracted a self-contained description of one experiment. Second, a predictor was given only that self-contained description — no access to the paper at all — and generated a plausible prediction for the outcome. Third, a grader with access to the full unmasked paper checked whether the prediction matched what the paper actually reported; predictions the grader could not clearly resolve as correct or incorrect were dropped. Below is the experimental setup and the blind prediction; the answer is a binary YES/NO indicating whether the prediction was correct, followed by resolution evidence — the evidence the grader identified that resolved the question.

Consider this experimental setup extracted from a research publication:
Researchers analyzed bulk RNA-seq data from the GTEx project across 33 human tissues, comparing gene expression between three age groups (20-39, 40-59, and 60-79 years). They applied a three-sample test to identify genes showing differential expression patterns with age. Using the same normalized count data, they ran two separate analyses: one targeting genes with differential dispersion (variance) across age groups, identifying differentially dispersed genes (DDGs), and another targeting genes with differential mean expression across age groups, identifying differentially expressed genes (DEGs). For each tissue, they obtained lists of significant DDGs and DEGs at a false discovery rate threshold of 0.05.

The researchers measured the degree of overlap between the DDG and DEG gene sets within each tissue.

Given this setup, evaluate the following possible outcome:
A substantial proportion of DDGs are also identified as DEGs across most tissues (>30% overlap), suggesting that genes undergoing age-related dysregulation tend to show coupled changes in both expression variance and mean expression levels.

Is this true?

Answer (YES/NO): NO